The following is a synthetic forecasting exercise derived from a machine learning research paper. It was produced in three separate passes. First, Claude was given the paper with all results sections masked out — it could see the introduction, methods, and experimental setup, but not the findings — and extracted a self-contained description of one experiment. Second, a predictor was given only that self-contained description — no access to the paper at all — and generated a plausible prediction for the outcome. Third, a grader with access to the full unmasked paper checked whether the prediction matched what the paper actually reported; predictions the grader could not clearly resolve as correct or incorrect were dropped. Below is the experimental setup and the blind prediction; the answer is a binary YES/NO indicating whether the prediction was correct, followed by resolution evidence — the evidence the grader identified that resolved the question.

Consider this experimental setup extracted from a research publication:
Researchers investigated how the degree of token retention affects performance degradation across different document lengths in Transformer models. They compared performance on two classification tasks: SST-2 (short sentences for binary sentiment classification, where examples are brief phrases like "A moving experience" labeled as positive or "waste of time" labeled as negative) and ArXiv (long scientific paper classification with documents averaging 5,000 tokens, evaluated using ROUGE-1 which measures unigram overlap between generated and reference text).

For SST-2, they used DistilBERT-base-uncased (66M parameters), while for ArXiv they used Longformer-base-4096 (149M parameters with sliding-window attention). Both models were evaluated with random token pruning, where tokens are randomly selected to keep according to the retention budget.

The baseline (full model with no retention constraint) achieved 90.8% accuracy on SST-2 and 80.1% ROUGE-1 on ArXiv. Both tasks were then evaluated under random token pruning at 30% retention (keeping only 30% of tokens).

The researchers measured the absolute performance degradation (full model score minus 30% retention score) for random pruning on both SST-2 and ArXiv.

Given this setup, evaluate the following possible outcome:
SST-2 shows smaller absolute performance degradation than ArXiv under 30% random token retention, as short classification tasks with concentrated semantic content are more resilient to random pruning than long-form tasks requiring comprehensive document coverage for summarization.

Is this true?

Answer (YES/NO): YES